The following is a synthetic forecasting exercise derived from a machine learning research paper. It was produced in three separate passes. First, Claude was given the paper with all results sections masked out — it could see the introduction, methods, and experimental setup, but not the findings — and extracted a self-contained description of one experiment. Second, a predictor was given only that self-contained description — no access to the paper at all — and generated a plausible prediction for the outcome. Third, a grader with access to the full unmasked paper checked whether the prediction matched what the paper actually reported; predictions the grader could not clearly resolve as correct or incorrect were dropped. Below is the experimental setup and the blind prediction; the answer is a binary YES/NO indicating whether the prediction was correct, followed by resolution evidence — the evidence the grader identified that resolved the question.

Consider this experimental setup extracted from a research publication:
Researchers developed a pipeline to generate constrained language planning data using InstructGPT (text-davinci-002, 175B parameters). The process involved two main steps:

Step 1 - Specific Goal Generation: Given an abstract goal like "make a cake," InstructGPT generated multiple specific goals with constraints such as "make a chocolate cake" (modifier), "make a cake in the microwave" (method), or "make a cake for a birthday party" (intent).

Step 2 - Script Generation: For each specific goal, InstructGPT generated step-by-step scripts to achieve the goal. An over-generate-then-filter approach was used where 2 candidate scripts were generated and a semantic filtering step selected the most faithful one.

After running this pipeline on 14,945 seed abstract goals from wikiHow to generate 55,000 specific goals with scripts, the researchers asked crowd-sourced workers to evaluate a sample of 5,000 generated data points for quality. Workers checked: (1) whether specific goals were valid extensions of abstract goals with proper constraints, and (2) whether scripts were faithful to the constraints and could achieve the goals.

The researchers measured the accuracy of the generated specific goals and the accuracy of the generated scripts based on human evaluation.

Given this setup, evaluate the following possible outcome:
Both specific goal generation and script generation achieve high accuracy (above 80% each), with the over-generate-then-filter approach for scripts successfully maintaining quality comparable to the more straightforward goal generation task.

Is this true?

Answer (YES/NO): YES